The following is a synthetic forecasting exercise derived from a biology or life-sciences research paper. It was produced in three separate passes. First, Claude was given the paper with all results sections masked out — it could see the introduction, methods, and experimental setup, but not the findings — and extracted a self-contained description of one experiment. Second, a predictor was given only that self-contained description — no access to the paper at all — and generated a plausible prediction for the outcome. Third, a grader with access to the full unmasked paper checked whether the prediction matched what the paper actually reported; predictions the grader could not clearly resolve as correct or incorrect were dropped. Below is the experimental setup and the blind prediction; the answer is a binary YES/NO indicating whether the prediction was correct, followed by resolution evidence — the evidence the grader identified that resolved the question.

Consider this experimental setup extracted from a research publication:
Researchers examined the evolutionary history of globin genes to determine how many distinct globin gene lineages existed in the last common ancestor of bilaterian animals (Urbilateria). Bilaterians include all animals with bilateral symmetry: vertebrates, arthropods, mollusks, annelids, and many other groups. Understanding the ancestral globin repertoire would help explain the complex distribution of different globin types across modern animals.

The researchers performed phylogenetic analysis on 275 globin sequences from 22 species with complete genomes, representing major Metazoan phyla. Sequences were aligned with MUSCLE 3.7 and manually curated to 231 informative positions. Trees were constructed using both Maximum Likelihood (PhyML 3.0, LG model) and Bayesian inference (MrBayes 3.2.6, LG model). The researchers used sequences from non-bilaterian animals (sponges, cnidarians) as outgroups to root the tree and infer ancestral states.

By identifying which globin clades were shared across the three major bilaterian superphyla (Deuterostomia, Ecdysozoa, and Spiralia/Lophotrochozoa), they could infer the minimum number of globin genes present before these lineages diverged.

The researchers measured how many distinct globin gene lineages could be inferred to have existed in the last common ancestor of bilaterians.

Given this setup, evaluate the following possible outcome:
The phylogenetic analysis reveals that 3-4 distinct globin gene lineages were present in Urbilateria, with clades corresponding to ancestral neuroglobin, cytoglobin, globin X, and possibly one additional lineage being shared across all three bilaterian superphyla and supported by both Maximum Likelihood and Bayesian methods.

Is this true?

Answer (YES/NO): NO